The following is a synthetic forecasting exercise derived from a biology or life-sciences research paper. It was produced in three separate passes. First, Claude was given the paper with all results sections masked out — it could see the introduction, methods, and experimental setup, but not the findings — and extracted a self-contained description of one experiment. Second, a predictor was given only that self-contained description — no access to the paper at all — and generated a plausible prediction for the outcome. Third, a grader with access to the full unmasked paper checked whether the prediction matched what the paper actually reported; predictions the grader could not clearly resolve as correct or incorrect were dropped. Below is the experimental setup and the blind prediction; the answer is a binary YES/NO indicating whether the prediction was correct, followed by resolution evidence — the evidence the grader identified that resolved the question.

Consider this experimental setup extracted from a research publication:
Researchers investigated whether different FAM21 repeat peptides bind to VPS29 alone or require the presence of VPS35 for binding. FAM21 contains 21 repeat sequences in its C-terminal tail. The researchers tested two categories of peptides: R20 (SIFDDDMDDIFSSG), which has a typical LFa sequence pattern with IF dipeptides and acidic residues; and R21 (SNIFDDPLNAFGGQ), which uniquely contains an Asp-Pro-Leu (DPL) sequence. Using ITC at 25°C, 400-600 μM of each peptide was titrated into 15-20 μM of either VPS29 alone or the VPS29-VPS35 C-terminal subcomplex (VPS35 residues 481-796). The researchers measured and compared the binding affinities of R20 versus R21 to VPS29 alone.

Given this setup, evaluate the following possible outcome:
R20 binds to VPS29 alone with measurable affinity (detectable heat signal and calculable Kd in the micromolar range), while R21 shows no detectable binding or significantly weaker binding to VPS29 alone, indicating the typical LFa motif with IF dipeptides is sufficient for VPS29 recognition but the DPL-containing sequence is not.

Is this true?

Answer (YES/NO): NO